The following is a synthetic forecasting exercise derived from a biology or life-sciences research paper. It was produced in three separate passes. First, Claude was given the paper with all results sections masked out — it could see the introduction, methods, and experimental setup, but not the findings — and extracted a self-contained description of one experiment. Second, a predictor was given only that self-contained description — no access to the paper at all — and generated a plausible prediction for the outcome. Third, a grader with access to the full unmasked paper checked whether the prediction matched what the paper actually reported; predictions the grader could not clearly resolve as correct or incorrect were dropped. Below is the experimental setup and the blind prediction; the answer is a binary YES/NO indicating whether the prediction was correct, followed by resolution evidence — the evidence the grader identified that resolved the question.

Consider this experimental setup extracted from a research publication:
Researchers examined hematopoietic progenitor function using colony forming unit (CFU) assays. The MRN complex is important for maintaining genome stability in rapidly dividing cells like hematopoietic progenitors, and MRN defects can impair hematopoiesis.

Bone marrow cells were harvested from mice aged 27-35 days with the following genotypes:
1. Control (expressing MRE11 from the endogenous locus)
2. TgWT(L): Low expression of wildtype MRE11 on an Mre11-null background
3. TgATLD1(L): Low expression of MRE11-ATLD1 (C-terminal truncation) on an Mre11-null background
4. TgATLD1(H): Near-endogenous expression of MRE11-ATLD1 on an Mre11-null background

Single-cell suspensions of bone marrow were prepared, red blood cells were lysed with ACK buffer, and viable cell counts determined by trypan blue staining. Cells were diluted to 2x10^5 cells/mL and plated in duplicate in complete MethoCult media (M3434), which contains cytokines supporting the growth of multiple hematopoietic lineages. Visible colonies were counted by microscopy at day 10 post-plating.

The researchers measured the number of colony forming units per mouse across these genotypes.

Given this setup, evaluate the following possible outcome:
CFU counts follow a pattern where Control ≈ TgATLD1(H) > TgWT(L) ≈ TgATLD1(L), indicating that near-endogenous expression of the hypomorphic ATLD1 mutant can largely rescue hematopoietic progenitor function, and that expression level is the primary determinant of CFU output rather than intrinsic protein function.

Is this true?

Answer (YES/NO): YES